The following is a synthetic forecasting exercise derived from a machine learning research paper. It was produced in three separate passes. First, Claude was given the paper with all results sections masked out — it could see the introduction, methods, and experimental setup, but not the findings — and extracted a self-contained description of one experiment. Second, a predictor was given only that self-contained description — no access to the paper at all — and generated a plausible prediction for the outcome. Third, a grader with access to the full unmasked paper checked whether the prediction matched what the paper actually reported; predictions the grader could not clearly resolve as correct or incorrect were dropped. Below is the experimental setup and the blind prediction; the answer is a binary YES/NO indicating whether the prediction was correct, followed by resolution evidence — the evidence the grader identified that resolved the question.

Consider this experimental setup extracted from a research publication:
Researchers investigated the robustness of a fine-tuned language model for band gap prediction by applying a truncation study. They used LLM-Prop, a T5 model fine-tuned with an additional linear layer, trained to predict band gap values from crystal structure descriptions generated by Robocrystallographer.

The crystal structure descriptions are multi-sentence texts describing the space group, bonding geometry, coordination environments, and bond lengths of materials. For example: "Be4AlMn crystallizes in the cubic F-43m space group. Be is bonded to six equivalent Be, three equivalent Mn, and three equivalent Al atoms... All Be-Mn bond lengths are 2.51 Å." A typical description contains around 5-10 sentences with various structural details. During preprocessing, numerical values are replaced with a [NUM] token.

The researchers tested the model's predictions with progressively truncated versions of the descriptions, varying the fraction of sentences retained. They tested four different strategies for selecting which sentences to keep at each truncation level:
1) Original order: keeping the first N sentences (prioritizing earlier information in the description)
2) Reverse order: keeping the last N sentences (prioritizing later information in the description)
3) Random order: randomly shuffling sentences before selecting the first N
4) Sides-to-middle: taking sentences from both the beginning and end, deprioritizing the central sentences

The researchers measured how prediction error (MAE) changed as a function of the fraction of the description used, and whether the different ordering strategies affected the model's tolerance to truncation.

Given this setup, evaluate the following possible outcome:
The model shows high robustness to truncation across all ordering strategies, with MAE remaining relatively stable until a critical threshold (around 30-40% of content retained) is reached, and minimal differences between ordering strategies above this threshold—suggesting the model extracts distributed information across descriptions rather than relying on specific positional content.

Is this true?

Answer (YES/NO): NO